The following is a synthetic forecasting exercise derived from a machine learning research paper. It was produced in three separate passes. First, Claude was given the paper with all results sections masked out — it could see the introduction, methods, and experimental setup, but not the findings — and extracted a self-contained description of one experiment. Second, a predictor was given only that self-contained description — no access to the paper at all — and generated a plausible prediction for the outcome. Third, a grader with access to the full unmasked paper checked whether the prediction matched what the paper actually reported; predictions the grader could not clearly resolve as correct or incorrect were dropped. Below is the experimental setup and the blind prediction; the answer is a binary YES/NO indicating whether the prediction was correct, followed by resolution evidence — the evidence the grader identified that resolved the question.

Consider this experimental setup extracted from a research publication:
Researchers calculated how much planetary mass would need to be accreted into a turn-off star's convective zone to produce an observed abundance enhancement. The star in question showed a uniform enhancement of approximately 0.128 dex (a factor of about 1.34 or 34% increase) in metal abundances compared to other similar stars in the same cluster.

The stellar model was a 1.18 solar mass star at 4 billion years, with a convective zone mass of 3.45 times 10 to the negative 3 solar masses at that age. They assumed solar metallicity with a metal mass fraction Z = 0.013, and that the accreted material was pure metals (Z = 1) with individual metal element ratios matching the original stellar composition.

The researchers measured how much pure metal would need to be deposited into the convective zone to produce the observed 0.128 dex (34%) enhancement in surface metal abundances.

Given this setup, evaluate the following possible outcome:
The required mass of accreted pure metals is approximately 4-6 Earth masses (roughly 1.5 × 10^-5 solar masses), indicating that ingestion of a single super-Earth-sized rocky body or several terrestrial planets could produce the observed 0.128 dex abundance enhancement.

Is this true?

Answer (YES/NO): YES